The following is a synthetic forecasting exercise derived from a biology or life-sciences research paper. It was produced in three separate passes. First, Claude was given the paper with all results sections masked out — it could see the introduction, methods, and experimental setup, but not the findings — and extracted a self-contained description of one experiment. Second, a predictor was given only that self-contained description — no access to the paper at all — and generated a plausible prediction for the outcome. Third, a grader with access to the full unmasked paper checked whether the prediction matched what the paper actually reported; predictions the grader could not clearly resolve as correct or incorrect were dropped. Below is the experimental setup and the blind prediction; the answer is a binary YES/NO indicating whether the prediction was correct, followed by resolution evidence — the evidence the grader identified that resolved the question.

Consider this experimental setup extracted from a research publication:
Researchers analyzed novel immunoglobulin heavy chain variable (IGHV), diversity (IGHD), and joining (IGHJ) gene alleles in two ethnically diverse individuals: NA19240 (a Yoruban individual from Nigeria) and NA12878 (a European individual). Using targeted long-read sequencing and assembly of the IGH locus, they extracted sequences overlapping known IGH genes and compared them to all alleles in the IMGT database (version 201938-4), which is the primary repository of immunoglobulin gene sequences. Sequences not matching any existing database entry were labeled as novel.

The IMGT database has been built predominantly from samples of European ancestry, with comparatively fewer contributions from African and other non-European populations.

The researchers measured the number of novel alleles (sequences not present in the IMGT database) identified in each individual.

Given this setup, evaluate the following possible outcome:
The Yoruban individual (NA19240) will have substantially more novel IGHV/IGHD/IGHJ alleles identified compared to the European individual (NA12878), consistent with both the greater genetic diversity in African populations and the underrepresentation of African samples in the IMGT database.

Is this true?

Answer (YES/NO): YES